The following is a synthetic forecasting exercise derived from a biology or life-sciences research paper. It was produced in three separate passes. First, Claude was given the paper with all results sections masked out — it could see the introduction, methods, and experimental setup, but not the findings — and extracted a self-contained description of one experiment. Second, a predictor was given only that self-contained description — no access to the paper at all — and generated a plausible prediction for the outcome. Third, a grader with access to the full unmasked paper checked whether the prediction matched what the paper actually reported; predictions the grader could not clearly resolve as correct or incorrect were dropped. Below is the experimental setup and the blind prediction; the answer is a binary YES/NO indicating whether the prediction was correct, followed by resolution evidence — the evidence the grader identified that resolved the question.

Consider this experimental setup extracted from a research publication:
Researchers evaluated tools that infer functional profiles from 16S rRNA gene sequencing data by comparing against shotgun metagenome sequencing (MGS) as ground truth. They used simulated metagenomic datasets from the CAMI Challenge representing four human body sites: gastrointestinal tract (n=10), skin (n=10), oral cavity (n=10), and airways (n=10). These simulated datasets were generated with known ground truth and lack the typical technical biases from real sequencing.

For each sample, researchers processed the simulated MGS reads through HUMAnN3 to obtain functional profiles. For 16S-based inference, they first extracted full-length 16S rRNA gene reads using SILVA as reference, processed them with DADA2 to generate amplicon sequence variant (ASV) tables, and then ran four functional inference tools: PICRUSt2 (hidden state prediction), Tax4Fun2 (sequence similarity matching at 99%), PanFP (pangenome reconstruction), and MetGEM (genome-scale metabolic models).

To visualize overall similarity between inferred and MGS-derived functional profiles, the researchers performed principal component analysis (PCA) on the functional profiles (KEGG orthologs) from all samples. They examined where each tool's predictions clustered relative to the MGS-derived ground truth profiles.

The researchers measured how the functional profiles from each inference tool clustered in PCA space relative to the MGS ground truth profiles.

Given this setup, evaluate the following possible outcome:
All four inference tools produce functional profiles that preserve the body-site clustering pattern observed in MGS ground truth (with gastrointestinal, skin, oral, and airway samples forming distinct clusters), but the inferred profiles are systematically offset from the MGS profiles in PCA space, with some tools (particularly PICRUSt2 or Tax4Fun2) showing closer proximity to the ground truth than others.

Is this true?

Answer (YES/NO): NO